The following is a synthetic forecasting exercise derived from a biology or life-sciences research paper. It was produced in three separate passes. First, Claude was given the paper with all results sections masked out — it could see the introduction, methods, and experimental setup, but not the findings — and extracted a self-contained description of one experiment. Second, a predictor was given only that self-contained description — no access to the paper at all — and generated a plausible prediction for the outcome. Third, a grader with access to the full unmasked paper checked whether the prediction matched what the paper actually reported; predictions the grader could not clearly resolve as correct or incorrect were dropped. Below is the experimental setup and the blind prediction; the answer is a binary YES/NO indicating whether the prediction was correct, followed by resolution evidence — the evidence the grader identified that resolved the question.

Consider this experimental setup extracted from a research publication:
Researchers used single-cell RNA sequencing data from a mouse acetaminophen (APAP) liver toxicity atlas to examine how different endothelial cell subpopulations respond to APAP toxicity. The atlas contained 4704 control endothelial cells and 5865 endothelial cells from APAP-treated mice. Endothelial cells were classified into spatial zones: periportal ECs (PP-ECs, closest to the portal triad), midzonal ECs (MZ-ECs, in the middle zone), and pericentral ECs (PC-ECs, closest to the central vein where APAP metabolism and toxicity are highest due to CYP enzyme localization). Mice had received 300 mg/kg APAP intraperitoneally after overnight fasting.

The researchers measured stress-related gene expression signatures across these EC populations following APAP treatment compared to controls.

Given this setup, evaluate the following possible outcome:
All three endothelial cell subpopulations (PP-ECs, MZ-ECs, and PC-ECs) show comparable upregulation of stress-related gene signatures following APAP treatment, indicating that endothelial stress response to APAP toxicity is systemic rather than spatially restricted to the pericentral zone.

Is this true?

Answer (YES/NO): NO